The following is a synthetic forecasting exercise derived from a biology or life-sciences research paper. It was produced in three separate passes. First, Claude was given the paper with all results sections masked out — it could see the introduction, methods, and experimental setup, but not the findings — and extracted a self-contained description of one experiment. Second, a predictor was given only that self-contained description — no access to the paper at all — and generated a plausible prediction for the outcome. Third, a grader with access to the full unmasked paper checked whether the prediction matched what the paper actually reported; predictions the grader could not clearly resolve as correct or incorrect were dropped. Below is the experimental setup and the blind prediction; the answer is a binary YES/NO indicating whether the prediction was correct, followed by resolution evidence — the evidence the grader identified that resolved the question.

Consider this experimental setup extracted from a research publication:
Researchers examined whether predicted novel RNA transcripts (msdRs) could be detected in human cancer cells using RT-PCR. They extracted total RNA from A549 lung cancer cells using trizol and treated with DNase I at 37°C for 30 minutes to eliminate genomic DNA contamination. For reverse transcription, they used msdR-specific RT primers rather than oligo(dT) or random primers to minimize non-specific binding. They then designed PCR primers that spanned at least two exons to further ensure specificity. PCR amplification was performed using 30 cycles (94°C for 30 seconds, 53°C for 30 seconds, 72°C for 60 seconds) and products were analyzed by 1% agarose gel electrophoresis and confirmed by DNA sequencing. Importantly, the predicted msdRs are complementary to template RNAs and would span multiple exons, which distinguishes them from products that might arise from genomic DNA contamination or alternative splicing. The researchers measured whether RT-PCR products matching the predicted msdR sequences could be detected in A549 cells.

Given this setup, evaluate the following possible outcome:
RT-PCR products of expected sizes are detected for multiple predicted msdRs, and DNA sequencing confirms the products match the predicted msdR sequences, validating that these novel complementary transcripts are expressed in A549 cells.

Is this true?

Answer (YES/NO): YES